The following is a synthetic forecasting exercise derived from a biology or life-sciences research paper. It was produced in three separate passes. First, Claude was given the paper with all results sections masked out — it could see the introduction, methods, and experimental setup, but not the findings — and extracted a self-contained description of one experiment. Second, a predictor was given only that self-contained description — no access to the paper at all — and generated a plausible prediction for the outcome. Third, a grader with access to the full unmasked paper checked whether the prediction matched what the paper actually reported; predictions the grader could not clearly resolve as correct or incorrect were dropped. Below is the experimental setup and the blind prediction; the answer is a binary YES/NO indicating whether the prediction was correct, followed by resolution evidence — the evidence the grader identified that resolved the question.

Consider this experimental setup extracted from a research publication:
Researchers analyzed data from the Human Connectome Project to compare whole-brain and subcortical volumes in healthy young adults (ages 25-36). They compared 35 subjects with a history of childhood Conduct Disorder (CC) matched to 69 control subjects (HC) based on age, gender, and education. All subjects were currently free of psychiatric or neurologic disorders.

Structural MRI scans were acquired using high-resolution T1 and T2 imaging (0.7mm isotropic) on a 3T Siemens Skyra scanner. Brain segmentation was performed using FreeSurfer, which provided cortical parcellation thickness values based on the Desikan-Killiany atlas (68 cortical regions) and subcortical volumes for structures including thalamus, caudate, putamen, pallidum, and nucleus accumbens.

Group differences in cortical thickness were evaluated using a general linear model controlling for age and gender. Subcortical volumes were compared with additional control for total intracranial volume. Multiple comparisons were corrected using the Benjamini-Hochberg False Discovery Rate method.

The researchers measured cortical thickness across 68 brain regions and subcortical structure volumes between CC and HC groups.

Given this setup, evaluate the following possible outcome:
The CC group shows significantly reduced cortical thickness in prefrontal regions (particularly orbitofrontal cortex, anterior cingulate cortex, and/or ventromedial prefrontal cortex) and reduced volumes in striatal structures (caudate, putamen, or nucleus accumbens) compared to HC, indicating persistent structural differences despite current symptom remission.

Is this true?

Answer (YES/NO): NO